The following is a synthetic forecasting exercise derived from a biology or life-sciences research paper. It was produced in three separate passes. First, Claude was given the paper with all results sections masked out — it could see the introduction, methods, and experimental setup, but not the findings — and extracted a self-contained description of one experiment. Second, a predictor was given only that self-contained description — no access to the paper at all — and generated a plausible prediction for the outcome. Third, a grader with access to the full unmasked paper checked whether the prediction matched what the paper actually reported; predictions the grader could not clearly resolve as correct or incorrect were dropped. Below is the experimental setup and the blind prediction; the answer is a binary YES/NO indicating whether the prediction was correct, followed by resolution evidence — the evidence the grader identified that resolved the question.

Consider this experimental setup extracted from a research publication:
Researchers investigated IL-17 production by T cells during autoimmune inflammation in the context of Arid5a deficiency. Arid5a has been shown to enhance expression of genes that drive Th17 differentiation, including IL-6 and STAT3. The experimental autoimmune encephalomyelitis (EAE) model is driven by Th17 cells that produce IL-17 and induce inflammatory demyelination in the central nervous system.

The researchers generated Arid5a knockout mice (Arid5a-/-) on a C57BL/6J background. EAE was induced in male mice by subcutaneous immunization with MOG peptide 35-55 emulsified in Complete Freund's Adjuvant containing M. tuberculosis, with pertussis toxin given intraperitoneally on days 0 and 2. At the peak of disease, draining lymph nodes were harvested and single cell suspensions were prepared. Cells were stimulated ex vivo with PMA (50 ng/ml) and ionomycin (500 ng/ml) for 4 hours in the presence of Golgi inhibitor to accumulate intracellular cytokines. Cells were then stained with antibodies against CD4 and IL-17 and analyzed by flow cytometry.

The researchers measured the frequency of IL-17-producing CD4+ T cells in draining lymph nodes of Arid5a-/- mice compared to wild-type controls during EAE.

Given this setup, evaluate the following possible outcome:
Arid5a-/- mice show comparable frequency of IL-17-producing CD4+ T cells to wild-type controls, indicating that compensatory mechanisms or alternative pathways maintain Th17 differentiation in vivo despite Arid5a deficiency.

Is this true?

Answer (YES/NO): NO